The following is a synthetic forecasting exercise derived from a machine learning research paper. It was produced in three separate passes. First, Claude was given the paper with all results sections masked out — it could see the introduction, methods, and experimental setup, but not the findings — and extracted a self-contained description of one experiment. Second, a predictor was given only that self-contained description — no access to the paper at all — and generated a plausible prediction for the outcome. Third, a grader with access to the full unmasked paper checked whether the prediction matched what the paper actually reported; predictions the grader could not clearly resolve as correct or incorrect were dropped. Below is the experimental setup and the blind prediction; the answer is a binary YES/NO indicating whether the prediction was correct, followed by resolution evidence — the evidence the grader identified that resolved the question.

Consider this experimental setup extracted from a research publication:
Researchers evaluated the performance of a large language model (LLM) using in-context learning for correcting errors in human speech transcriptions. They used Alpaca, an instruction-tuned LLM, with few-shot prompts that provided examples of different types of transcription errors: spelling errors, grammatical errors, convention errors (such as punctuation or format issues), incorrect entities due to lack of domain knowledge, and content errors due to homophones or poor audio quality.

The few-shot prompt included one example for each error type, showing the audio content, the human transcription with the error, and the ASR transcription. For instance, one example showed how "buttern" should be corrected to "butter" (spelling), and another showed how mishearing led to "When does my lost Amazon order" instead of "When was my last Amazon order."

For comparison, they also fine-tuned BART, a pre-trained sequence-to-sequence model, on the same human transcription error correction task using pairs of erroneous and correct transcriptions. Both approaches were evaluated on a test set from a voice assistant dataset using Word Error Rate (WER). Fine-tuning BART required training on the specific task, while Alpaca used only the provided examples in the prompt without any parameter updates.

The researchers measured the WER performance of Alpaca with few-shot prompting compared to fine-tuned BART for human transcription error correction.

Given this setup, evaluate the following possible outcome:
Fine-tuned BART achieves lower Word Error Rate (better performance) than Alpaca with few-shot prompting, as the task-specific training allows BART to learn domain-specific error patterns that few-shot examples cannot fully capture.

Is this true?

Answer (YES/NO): YES